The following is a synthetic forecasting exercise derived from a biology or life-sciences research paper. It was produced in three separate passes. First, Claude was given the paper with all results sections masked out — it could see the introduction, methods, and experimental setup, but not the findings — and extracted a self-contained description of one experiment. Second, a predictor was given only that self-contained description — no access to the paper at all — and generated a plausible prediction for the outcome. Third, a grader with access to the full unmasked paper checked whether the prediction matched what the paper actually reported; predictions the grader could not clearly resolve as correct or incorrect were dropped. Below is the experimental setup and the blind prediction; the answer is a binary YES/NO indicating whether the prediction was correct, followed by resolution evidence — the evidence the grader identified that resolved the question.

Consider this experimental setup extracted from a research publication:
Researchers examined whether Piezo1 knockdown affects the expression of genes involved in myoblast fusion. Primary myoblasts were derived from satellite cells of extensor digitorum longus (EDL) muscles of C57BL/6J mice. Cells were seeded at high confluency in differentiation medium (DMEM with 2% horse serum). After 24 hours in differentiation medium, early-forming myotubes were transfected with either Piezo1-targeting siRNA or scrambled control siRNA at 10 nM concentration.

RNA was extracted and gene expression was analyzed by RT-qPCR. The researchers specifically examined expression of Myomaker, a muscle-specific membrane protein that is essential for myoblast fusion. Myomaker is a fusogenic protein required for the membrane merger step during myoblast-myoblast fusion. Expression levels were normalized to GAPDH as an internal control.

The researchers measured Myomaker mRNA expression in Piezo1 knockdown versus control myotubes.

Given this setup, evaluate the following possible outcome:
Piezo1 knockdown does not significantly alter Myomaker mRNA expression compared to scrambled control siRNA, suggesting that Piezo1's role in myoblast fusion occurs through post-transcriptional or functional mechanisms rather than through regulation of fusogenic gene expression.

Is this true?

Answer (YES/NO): NO